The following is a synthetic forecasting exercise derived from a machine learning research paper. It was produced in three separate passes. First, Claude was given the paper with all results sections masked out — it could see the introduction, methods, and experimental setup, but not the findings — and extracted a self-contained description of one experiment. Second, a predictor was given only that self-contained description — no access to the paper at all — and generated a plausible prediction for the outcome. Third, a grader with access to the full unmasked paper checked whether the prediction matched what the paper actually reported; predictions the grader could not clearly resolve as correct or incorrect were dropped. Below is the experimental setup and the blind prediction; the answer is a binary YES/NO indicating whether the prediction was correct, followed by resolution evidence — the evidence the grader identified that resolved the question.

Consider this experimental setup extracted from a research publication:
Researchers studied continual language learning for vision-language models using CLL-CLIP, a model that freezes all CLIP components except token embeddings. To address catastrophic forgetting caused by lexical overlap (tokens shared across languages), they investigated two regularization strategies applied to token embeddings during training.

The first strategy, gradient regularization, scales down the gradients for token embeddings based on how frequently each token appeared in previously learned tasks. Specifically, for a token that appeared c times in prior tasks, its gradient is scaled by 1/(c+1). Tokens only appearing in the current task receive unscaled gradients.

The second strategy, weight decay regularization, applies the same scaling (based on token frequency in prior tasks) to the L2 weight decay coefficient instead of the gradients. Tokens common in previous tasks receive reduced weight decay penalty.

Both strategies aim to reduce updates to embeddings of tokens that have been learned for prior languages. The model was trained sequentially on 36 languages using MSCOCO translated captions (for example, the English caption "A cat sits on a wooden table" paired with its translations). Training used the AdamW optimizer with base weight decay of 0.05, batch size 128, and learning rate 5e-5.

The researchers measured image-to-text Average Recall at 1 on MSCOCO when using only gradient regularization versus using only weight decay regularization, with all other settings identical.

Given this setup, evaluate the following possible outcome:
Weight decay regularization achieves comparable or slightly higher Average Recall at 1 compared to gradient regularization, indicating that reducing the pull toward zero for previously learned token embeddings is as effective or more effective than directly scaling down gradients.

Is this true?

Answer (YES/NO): YES